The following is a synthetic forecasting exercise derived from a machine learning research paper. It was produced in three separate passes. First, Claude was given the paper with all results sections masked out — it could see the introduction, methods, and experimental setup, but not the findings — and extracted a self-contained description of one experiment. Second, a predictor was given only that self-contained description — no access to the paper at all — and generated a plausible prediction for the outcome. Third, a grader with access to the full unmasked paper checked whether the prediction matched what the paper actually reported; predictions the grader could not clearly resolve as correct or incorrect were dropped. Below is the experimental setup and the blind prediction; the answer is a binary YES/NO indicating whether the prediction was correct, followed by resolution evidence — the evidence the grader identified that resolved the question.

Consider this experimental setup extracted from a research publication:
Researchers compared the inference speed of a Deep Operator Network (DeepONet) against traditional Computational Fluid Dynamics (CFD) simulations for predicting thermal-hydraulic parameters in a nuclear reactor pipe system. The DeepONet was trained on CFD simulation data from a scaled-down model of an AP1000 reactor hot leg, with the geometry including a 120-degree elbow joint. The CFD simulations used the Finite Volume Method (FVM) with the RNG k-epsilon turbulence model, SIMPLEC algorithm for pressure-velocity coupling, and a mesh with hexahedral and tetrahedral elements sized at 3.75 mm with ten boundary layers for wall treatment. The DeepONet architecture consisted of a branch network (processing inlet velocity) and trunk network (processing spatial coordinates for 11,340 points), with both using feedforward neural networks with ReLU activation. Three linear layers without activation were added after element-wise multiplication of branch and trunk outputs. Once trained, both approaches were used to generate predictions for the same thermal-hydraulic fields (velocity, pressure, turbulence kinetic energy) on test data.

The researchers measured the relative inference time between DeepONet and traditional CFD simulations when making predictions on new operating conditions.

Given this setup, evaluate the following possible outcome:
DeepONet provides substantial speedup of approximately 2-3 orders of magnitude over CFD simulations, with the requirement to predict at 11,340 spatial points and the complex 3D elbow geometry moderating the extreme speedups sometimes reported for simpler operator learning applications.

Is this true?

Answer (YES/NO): YES